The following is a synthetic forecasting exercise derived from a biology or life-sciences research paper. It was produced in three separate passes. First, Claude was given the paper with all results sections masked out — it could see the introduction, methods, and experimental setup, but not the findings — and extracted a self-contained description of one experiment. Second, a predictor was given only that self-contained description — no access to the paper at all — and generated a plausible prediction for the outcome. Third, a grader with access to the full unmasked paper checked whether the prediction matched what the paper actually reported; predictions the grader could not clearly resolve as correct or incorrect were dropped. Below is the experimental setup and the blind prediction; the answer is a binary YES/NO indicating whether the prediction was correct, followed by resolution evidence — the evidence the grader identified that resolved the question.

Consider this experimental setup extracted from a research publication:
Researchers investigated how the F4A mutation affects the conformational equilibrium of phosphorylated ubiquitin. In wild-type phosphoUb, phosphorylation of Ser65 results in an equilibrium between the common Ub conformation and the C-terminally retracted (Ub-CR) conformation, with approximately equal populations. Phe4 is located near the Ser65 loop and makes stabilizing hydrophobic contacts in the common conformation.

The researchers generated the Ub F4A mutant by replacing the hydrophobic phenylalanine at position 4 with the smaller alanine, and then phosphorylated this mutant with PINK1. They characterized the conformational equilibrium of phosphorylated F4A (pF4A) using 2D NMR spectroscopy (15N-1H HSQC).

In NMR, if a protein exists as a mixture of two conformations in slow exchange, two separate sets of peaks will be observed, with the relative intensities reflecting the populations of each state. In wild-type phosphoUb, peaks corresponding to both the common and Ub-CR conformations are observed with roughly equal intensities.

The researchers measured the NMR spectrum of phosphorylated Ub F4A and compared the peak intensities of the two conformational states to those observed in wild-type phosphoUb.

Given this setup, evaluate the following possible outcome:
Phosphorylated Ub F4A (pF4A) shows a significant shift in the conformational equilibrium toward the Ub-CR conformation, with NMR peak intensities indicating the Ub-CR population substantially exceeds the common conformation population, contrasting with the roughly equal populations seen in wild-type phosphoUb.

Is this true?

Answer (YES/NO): YES